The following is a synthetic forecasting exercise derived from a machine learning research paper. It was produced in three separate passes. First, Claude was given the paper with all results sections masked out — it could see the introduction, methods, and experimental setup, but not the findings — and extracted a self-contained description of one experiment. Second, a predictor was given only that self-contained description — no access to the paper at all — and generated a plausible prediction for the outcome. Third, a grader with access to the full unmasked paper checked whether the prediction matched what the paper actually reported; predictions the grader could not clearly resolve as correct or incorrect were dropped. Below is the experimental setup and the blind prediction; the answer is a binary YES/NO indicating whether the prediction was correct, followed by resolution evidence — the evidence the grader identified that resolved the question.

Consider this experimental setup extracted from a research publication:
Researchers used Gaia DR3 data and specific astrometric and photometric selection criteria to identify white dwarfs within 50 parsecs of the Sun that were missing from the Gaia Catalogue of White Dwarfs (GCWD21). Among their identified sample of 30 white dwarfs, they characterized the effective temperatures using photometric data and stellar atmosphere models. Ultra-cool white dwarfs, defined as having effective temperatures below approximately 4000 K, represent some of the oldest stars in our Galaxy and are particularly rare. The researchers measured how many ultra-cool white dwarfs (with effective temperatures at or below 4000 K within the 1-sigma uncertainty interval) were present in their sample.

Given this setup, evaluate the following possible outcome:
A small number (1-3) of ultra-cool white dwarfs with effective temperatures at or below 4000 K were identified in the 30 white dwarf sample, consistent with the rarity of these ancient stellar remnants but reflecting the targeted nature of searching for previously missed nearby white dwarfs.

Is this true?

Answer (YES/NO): NO